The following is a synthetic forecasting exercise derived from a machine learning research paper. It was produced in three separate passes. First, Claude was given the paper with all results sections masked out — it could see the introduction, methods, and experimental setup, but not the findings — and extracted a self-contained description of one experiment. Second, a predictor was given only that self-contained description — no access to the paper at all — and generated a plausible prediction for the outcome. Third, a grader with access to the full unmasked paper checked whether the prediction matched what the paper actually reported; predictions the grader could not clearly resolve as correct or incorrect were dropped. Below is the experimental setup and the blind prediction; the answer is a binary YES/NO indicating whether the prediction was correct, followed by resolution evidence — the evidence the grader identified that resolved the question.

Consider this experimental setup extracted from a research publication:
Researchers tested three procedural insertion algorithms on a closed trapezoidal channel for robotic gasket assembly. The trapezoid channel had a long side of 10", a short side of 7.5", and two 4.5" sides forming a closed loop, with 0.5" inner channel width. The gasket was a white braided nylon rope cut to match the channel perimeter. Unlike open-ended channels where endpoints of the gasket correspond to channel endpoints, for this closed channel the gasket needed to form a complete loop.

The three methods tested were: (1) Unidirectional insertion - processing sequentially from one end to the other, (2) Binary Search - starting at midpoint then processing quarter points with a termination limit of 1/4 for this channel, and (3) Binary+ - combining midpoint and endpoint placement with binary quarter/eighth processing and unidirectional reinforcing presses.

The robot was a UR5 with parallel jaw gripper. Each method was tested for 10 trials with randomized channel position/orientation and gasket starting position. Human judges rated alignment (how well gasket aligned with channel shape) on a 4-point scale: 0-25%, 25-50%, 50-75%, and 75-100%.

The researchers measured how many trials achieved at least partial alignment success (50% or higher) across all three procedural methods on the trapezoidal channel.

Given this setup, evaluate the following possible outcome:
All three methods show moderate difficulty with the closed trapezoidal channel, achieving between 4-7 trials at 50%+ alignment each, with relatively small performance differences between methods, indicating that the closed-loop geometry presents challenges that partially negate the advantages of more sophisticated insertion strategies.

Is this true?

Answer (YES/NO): NO